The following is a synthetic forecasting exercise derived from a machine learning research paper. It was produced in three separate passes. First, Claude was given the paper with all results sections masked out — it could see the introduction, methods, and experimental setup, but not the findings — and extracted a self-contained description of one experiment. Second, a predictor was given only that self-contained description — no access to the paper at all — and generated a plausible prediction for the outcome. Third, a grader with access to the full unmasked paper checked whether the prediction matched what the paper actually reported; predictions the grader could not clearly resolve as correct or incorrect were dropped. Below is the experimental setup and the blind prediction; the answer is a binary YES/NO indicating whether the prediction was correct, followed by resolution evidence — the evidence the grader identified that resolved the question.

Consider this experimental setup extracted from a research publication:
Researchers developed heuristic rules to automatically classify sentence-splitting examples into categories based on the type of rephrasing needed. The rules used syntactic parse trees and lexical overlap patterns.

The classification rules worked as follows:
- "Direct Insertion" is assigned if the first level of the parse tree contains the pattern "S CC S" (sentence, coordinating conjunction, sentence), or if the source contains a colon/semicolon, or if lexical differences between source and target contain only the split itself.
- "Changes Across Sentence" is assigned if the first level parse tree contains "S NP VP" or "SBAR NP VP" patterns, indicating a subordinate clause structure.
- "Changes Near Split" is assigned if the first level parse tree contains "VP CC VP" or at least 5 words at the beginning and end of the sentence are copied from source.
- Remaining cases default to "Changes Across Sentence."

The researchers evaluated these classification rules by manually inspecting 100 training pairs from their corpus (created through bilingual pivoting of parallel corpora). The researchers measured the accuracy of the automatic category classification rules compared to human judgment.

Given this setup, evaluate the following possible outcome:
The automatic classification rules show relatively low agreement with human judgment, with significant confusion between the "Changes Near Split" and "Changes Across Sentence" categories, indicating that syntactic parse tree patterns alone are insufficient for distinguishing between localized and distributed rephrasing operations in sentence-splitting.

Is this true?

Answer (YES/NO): NO